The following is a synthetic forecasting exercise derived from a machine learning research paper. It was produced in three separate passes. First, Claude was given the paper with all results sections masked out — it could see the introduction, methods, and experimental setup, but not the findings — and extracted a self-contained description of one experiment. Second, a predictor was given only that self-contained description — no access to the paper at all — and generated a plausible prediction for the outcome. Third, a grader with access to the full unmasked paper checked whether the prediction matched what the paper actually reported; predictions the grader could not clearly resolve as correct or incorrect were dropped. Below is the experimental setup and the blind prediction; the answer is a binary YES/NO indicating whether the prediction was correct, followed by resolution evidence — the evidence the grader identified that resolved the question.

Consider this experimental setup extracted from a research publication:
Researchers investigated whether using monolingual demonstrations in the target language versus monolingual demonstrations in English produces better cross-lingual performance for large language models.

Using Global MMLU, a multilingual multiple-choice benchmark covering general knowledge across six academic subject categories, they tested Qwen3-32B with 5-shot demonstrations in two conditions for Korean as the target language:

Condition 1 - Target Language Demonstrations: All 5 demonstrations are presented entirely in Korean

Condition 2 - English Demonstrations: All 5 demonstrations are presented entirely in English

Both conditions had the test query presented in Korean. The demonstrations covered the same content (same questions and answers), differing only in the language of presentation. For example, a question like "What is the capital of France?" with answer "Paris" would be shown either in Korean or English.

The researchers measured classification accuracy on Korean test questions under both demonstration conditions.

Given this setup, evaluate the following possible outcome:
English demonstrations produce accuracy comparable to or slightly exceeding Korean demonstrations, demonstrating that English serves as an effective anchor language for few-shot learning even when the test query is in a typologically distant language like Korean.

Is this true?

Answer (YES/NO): NO